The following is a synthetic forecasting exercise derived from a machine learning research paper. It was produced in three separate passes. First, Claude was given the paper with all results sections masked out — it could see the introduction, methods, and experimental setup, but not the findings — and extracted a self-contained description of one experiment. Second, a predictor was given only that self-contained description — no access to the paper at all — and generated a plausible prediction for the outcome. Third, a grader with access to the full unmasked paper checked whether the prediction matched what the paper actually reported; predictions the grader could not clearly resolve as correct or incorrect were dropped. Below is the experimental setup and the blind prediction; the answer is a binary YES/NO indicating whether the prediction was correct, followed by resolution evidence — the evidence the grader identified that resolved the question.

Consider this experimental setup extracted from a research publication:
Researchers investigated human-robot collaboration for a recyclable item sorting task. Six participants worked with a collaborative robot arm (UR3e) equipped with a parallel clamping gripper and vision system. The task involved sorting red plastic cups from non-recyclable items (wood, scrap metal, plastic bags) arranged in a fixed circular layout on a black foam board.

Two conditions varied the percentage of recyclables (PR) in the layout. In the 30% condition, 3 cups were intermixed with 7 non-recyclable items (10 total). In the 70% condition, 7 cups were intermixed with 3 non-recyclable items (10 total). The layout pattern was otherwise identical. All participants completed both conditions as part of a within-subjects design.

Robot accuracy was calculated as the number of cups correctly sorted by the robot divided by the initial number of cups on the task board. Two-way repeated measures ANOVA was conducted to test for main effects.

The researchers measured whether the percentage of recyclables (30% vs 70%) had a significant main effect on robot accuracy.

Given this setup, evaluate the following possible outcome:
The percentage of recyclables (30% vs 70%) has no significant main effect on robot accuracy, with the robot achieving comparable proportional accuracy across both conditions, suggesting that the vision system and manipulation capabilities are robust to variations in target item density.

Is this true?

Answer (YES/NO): YES